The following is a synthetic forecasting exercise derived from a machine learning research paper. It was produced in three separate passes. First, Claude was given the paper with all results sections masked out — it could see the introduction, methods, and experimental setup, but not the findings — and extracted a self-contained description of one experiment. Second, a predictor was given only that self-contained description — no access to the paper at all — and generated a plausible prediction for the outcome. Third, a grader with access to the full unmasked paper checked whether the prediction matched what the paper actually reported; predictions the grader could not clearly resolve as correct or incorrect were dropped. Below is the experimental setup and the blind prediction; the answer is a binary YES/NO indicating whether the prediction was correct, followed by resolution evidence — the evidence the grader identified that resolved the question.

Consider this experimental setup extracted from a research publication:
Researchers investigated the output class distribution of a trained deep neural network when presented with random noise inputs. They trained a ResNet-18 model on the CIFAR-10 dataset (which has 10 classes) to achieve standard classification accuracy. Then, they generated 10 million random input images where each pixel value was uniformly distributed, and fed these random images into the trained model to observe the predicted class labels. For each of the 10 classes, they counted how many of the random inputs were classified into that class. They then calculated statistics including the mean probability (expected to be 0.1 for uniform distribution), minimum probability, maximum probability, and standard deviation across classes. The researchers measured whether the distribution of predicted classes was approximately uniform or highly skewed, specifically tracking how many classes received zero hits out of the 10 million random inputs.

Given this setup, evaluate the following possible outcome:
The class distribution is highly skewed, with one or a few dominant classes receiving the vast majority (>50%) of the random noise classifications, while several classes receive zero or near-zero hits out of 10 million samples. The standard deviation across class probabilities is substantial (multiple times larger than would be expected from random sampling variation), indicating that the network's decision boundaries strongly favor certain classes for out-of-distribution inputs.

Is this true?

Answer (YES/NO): YES